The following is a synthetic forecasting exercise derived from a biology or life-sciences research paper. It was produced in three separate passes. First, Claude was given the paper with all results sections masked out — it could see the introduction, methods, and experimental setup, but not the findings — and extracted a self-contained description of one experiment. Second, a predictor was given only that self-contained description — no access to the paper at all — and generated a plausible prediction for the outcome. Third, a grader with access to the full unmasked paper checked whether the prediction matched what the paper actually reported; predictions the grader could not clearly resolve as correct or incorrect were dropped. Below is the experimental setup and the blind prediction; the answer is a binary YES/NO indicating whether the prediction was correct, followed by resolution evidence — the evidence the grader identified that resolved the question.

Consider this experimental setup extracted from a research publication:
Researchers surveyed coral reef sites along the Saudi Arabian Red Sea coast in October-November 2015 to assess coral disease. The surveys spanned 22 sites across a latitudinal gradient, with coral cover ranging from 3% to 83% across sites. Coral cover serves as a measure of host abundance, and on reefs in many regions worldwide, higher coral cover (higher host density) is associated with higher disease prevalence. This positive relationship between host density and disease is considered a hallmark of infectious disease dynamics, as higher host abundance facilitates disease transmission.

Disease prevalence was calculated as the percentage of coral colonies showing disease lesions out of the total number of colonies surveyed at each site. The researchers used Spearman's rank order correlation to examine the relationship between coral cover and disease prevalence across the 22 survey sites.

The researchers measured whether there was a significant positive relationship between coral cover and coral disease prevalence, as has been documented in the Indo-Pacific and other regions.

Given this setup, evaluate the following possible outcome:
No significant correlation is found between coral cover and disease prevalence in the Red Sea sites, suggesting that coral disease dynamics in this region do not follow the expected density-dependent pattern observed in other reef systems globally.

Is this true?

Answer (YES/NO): YES